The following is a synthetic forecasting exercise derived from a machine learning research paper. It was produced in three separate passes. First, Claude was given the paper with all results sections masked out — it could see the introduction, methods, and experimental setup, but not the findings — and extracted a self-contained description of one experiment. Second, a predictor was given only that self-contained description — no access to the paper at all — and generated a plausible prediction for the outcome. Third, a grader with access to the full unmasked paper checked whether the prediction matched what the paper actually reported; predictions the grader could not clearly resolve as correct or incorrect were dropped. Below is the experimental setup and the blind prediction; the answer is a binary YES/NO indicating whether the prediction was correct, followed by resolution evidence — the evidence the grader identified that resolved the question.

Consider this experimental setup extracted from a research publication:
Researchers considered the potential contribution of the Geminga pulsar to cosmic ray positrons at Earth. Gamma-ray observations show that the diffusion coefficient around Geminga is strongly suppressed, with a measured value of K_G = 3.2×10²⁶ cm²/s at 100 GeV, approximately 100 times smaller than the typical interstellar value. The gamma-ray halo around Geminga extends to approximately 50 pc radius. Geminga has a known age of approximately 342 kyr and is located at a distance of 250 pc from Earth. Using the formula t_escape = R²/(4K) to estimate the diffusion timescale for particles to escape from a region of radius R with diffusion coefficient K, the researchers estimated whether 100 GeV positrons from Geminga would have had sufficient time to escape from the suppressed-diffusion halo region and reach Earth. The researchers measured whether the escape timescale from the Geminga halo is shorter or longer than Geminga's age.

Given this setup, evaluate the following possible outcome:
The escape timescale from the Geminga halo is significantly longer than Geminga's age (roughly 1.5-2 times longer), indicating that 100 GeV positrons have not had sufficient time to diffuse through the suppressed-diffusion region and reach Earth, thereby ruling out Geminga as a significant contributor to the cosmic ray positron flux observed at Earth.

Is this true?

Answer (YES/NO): YES